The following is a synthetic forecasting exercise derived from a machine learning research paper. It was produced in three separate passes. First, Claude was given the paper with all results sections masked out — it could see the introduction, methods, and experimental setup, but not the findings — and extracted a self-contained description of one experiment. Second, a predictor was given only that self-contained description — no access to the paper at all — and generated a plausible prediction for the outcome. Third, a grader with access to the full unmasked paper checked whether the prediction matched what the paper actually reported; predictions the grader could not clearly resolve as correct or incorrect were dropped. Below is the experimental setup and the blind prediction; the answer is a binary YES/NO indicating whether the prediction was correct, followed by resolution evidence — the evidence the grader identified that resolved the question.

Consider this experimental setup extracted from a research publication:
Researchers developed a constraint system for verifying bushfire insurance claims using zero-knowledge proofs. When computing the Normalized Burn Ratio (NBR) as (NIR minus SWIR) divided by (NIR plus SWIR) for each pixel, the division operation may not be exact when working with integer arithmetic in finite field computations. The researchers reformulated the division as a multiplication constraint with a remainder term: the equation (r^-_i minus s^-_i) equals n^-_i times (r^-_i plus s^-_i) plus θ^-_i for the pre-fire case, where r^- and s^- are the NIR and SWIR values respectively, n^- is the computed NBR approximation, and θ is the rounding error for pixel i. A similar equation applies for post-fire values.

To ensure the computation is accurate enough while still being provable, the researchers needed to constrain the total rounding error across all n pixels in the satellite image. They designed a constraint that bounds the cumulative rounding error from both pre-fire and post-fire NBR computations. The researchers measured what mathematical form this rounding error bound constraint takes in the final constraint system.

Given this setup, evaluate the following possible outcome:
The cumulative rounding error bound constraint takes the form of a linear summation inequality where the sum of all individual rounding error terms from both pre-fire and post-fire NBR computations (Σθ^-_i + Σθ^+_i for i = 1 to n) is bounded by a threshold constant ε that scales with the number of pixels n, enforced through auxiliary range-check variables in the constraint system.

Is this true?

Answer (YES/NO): NO